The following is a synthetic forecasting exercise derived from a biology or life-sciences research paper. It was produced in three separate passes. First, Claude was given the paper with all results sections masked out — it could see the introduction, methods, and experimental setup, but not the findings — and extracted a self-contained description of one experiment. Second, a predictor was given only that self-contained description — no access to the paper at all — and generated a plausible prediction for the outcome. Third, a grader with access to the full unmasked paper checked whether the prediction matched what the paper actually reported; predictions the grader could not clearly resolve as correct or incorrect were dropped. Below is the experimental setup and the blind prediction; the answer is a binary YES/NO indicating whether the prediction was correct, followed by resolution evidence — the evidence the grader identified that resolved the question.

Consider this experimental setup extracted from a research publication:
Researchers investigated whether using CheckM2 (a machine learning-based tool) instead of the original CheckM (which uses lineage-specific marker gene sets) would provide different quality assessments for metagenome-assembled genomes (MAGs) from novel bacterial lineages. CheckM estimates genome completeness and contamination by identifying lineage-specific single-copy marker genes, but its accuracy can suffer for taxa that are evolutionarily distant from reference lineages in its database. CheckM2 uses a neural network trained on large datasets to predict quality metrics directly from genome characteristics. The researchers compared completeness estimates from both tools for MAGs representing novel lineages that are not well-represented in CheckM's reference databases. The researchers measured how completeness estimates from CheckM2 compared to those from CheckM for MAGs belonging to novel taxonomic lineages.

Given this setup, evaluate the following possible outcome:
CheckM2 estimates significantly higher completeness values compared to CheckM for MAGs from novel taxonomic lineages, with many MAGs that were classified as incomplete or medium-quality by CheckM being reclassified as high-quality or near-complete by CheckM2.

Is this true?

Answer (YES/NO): YES